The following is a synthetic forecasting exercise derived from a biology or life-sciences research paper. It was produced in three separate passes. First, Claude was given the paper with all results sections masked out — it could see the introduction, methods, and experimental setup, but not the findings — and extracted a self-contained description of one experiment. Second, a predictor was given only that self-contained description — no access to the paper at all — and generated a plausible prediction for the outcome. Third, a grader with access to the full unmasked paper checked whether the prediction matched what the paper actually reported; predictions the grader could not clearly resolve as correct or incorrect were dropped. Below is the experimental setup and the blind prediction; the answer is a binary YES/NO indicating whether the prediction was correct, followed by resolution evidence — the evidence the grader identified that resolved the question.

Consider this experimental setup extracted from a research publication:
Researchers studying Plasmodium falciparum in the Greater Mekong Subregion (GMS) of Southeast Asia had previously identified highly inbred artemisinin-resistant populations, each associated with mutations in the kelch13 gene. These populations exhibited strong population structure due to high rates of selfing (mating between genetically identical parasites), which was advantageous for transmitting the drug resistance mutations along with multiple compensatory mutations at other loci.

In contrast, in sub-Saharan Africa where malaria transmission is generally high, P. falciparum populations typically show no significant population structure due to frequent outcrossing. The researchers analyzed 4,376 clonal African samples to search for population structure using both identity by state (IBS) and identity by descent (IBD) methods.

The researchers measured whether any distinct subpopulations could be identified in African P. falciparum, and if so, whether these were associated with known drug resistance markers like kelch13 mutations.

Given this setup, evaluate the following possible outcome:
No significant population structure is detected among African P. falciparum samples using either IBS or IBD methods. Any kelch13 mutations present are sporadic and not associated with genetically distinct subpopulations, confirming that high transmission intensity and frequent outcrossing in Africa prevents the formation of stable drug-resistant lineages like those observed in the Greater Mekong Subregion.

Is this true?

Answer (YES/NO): NO